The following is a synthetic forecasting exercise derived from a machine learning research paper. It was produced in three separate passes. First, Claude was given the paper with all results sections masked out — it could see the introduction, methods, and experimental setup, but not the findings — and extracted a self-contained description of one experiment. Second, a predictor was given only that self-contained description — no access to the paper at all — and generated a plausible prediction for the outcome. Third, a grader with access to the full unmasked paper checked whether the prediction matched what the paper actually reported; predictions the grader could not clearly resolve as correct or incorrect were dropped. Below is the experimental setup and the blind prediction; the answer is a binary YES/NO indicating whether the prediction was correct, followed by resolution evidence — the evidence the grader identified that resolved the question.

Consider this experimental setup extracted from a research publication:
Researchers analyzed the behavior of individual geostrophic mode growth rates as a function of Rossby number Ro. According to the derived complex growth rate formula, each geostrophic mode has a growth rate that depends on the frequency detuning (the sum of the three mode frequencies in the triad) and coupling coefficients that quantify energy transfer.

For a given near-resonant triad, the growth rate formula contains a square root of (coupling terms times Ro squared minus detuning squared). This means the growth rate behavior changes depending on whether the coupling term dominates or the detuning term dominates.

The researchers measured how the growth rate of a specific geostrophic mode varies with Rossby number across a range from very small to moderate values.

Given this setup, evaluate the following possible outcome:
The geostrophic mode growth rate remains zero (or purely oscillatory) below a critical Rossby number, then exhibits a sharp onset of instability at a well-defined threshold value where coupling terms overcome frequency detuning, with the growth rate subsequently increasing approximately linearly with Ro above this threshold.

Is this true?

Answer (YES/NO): YES